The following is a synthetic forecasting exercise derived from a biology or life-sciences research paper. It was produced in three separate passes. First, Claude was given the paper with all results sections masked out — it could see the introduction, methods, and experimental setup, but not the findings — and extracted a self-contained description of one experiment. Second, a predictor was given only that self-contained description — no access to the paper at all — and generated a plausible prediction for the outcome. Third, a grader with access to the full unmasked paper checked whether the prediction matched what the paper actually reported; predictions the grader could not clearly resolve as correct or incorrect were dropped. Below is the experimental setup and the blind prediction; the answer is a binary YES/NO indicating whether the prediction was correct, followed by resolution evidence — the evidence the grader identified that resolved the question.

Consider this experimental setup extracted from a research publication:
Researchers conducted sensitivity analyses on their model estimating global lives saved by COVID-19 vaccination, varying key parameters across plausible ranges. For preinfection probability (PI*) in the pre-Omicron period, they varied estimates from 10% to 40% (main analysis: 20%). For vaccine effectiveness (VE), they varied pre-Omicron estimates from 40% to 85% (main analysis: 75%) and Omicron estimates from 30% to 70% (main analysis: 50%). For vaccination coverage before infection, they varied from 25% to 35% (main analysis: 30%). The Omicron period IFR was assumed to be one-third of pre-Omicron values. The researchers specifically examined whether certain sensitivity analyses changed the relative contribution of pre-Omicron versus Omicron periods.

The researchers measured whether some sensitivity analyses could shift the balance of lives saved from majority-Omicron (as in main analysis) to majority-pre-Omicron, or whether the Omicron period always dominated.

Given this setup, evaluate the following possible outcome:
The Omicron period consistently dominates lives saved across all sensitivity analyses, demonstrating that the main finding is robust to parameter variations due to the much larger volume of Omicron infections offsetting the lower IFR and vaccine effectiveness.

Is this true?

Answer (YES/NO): NO